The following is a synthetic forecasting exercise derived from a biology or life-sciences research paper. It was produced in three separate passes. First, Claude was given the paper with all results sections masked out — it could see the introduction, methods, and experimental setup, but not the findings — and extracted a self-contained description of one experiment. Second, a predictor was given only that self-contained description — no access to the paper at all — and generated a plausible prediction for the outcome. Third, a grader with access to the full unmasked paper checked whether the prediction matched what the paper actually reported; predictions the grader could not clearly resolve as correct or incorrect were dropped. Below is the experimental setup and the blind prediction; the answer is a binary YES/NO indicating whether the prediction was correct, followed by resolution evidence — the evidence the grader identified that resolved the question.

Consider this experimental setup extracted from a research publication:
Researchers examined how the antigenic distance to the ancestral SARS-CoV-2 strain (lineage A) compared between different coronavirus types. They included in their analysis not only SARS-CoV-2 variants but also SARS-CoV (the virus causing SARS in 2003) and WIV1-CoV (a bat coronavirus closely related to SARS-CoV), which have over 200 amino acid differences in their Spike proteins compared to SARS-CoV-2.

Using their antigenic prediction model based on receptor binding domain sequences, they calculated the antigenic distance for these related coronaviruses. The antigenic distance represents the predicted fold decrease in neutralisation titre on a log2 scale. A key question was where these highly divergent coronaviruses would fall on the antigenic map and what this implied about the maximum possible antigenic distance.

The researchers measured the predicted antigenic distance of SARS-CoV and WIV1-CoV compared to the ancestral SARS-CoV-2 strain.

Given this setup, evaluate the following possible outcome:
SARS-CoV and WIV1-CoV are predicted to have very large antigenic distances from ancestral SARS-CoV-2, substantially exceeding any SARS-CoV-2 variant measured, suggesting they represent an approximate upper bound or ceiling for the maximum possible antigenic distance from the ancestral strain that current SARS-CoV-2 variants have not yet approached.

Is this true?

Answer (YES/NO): YES